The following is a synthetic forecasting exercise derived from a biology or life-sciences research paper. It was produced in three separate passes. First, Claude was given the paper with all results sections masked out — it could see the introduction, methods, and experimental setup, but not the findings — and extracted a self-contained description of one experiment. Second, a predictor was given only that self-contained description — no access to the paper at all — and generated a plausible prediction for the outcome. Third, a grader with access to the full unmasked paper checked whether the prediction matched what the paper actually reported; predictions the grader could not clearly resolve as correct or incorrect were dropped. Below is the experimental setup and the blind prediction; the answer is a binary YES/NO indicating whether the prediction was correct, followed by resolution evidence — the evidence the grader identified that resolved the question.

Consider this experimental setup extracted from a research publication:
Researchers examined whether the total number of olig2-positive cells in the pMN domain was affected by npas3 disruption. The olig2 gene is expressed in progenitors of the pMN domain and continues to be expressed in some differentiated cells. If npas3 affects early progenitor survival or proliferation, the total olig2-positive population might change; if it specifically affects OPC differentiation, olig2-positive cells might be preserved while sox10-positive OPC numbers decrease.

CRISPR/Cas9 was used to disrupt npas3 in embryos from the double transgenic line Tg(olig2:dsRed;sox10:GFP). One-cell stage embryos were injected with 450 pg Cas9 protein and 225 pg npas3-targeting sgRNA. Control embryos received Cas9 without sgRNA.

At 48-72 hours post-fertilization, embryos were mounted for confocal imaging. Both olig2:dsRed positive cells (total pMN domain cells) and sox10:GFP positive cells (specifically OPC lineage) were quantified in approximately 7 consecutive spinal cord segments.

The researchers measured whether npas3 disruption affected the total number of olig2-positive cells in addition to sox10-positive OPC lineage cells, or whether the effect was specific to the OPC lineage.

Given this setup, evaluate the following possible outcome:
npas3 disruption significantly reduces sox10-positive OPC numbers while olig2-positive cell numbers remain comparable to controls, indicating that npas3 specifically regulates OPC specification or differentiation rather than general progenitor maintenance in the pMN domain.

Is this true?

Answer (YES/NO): YES